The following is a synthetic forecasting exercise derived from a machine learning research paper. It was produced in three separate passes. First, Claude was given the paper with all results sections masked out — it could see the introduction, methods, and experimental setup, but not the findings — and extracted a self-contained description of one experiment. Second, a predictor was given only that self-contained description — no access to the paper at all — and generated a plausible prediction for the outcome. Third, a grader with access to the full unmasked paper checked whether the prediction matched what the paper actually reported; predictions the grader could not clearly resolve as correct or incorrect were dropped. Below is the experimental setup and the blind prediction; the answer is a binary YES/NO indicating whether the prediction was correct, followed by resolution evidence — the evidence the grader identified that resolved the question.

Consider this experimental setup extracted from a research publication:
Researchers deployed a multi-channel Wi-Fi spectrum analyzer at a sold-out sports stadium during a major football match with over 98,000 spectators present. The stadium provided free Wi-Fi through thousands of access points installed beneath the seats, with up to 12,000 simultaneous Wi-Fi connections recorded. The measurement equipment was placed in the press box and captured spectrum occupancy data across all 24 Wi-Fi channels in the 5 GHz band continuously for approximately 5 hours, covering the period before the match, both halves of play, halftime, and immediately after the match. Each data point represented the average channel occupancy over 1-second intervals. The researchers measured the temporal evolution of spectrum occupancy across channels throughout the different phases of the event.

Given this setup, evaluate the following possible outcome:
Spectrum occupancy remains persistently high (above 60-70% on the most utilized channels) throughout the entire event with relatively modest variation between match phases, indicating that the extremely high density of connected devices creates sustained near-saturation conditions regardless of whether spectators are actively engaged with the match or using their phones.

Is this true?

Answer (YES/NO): NO